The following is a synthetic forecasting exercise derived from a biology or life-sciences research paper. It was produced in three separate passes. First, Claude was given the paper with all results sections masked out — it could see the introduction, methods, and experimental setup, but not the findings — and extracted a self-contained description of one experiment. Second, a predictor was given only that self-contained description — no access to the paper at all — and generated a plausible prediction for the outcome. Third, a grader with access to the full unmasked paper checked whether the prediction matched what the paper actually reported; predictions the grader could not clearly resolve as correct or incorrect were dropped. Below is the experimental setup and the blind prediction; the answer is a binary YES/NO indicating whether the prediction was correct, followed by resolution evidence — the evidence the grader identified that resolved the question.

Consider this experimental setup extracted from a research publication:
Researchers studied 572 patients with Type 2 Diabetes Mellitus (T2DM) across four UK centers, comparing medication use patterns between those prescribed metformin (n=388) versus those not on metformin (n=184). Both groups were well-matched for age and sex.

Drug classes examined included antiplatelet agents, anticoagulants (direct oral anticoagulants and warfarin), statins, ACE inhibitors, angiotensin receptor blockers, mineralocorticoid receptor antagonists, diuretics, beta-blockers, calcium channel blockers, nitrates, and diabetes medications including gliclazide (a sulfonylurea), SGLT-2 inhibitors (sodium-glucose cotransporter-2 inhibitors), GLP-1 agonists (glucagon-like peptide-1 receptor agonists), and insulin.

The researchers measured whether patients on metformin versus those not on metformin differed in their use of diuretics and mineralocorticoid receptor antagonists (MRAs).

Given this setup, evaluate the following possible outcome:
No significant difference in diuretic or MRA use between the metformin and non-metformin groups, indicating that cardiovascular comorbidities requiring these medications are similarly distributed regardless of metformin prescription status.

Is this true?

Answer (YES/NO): NO